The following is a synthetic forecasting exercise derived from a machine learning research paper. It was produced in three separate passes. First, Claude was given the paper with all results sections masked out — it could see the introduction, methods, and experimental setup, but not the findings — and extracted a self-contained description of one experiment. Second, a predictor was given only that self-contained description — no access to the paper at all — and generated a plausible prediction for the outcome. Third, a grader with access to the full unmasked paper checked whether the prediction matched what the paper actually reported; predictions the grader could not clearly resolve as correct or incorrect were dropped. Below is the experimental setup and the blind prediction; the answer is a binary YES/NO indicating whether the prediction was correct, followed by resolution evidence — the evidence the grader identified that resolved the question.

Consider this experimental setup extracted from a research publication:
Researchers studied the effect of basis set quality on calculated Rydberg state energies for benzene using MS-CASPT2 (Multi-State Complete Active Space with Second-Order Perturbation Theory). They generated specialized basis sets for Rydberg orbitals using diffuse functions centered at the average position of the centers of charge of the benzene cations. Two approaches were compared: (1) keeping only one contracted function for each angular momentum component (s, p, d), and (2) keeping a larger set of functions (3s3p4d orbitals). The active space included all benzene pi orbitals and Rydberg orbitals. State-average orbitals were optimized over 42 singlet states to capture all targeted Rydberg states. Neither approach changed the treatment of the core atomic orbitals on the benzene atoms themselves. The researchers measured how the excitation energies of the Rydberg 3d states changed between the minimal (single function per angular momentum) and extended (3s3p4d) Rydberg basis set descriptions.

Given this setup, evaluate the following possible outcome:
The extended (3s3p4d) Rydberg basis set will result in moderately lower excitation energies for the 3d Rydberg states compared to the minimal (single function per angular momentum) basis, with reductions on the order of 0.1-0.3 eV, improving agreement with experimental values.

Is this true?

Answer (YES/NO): NO